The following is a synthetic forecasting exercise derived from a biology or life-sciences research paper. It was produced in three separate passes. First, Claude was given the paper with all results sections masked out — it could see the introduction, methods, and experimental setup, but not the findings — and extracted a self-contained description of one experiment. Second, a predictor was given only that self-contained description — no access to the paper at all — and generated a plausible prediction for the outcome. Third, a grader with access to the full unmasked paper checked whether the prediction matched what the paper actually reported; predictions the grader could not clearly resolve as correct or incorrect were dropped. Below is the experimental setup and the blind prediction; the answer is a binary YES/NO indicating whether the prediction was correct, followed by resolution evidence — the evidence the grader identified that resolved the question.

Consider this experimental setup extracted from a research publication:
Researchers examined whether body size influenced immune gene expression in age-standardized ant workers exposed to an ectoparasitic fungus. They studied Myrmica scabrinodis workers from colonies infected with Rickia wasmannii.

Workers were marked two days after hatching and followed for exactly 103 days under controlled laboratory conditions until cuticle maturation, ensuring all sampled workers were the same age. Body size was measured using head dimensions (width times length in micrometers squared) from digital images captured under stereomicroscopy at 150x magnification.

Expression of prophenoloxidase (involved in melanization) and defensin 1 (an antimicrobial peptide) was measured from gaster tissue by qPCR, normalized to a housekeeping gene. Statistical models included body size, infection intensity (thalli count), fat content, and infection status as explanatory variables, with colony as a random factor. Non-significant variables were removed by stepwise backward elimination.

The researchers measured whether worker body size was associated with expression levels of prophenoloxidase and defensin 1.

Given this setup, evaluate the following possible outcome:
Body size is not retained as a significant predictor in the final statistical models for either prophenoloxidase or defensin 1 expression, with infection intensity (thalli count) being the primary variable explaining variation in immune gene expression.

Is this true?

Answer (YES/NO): YES